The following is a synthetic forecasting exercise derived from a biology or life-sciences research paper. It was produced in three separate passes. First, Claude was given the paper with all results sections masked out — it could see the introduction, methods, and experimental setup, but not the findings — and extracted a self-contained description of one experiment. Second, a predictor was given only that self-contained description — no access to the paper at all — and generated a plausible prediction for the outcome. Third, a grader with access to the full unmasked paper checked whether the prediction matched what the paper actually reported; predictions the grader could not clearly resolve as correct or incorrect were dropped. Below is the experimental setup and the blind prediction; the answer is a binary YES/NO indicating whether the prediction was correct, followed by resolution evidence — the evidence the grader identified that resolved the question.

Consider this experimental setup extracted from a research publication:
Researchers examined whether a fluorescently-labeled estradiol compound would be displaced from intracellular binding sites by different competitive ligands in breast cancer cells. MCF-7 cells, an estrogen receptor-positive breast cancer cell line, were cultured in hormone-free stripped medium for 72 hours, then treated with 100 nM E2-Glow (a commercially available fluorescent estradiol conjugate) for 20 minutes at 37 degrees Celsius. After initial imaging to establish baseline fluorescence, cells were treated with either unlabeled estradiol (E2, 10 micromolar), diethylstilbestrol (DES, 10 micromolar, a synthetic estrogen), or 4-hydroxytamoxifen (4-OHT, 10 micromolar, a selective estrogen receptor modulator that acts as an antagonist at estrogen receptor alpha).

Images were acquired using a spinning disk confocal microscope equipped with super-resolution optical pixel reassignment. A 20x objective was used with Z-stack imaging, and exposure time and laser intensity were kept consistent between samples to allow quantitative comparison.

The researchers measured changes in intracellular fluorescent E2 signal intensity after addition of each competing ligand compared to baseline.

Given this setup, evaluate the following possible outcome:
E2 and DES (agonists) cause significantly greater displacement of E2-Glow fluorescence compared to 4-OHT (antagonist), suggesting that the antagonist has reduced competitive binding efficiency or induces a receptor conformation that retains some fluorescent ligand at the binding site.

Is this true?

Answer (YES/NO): NO